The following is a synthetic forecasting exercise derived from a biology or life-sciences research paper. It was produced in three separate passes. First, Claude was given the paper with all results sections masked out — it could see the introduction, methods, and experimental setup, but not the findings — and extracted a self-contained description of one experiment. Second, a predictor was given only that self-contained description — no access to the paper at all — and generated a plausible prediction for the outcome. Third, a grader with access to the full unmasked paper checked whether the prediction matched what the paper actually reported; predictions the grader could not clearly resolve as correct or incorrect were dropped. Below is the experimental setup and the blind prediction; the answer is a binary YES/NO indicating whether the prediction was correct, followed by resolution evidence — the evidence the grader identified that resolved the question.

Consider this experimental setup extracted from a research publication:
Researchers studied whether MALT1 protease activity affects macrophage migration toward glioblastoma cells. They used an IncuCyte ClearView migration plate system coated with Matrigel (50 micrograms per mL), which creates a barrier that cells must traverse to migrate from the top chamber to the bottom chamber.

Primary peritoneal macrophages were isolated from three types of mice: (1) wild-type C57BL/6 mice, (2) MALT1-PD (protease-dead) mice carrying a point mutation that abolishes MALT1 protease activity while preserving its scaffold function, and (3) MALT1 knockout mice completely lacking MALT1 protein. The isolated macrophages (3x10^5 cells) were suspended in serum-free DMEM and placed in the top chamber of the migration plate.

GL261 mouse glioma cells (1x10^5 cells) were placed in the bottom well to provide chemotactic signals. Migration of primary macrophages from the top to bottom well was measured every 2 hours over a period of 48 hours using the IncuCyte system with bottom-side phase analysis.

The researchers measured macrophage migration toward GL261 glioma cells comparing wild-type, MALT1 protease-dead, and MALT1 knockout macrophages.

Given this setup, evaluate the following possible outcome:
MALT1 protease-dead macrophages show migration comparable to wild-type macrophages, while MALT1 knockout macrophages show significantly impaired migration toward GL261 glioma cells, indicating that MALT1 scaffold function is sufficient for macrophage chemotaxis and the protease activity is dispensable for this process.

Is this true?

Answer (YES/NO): NO